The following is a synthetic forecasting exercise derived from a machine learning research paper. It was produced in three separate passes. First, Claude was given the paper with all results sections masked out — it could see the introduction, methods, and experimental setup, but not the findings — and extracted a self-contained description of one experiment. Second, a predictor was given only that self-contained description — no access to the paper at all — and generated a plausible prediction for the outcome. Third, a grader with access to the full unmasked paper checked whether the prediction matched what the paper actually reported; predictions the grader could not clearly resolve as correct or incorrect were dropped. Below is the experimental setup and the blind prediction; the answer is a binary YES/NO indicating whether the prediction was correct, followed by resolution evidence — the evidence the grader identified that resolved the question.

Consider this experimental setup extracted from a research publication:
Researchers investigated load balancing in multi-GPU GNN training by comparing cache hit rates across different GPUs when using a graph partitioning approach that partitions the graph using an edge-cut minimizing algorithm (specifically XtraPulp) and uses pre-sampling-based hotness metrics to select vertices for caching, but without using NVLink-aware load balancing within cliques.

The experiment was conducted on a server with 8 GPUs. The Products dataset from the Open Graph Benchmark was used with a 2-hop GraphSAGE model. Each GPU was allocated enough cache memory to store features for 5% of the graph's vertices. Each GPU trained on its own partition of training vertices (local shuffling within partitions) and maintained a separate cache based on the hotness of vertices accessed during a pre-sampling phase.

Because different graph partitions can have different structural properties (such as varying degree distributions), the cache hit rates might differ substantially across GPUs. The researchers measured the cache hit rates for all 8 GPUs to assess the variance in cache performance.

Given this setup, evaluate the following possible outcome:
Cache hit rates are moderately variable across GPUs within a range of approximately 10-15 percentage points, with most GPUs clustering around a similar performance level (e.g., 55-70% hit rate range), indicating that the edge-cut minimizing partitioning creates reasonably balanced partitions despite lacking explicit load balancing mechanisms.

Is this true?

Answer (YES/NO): NO